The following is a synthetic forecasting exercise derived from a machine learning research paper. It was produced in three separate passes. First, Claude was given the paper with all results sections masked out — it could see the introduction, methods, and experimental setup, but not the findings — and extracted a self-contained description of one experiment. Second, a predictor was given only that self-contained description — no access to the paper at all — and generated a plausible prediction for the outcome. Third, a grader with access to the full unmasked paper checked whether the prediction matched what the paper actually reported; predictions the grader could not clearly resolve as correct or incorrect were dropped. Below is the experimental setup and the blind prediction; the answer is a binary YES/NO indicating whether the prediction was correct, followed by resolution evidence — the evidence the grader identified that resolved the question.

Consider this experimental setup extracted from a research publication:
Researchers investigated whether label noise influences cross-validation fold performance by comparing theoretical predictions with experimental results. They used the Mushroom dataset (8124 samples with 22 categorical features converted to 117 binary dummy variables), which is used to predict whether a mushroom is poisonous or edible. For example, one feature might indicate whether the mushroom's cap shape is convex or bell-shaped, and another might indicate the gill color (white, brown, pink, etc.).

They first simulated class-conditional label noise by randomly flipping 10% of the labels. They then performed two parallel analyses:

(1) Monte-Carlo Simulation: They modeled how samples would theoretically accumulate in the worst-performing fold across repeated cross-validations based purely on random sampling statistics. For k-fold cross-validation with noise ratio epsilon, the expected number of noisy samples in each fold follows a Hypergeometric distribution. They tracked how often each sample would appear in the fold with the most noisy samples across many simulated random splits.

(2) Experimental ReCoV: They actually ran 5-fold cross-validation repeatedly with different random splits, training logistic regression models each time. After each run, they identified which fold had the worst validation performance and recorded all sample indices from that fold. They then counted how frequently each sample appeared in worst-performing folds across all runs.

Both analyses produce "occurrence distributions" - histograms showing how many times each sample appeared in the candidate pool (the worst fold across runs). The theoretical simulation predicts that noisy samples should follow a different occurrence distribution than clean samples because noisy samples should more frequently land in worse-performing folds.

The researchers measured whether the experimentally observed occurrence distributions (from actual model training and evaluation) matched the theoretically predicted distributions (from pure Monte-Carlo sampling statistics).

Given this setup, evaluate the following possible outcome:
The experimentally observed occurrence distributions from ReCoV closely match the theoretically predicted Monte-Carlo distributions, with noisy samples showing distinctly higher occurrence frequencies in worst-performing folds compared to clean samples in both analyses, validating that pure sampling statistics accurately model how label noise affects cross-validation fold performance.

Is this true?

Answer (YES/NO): YES